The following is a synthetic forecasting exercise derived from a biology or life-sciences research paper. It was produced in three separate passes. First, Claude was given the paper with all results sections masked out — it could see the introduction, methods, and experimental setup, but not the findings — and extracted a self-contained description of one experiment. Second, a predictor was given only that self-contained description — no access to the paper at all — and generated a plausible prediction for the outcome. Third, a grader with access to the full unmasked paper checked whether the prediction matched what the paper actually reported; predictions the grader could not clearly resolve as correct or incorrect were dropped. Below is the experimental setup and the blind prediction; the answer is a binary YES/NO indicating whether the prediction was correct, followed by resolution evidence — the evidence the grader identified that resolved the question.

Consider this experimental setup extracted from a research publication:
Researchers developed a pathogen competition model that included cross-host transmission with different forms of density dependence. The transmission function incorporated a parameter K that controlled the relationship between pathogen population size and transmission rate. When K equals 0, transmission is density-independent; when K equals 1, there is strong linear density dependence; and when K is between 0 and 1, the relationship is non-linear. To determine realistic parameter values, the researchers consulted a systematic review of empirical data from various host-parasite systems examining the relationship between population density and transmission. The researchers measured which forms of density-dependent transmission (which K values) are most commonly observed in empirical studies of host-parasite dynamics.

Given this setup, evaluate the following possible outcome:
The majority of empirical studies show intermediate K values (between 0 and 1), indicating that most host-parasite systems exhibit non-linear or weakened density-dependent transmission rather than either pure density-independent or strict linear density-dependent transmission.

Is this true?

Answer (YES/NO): YES